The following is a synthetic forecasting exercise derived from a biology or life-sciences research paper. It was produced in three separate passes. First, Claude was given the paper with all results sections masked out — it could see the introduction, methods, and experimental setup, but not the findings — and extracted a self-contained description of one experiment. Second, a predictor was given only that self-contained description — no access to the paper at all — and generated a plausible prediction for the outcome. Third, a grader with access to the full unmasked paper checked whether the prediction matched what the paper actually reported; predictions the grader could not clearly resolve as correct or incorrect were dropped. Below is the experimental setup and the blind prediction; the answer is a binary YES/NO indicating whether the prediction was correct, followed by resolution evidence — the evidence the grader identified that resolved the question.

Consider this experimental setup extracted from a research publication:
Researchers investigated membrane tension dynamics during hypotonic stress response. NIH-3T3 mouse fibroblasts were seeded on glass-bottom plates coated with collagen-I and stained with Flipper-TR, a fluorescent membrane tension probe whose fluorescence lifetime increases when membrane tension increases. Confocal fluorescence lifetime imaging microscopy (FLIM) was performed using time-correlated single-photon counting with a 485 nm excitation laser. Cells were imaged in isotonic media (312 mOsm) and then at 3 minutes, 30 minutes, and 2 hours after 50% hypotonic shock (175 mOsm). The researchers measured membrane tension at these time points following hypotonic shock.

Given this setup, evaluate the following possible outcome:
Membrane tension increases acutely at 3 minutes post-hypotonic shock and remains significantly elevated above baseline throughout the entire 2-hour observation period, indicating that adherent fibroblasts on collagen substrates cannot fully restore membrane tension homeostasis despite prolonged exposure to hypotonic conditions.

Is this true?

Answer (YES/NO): YES